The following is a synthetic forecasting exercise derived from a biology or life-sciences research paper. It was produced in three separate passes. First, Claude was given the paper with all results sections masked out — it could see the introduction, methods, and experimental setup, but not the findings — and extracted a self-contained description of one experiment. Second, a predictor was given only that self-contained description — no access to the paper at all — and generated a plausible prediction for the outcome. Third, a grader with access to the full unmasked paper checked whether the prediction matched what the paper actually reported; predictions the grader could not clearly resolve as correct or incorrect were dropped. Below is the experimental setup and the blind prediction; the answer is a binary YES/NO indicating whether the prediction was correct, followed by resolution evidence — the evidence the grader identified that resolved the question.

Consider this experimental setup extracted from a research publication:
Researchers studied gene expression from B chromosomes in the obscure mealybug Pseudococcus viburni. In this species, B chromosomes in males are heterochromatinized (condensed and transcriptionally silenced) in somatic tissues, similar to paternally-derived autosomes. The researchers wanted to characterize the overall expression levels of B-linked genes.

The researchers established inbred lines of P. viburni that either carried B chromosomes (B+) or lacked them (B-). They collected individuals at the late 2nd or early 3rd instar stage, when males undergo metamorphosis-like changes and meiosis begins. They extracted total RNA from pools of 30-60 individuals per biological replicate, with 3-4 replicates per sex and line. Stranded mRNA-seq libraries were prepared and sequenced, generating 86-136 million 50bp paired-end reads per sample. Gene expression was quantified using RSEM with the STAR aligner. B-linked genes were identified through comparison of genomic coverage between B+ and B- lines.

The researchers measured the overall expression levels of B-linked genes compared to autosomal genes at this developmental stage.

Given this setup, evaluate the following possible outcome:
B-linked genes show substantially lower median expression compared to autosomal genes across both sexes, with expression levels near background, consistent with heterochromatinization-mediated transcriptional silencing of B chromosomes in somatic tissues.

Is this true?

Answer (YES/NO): YES